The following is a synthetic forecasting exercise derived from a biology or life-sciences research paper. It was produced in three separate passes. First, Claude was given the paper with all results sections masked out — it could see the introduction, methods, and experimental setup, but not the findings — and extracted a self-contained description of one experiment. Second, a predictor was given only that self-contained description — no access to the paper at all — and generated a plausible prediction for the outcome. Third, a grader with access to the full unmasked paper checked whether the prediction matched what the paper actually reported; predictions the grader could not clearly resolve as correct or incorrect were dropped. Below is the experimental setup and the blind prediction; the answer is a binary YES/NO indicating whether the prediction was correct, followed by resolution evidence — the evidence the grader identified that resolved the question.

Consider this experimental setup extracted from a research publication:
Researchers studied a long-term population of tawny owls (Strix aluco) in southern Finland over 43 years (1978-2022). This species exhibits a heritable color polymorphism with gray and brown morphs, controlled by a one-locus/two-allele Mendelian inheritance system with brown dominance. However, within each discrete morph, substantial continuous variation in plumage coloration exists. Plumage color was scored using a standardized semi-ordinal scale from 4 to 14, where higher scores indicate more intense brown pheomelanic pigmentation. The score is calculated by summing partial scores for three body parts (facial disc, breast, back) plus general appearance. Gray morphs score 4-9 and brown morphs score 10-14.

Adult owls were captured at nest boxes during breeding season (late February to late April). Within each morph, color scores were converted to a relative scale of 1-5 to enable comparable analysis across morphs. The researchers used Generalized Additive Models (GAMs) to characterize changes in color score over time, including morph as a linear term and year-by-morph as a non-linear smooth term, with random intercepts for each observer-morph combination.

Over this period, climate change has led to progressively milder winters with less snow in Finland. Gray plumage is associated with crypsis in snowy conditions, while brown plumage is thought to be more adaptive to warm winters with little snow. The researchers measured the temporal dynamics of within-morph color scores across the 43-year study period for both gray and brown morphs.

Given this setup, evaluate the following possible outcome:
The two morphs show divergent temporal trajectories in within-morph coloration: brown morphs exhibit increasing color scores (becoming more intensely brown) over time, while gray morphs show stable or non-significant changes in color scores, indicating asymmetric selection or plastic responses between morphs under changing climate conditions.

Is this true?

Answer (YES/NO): NO